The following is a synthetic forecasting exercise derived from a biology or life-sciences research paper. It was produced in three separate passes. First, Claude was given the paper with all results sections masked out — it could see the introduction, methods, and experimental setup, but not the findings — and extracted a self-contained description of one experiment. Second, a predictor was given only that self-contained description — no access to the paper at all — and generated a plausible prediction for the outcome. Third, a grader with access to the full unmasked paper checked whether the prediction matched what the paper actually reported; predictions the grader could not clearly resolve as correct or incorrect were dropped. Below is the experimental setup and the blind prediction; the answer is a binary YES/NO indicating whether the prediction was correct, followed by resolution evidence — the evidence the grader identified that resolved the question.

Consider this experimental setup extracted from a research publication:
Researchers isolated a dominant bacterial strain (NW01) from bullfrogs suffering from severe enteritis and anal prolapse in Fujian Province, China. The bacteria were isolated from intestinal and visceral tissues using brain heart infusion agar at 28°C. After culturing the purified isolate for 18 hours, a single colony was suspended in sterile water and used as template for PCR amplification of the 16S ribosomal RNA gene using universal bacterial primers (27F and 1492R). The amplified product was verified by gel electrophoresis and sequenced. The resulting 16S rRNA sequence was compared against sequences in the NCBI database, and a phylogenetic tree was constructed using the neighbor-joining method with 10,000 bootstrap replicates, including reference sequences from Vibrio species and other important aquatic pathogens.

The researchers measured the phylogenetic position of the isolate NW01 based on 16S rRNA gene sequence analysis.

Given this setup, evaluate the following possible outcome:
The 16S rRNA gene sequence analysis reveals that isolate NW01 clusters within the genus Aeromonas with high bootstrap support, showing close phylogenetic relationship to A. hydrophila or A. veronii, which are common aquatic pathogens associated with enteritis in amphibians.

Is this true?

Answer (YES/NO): NO